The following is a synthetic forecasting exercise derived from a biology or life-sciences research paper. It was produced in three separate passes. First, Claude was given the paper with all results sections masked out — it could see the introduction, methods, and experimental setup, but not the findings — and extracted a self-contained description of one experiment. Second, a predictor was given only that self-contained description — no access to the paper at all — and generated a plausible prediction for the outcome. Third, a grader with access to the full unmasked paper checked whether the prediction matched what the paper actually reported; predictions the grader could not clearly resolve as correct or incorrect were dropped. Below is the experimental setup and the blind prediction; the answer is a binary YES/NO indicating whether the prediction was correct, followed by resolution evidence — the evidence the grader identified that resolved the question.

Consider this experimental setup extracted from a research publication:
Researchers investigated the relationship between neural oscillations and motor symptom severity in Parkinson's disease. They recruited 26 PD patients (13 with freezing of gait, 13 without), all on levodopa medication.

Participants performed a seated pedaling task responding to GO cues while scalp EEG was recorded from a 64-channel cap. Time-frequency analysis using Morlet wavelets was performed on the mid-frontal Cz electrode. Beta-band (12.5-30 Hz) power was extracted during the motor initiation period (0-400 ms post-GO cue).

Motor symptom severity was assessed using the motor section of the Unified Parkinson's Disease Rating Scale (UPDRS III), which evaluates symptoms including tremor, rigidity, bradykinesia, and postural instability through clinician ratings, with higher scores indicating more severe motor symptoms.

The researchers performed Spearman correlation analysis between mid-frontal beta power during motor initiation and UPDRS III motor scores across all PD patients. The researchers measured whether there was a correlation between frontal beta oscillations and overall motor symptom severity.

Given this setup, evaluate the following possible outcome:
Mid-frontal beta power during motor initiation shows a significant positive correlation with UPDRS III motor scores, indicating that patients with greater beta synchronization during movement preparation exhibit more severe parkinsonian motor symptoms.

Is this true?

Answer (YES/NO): YES